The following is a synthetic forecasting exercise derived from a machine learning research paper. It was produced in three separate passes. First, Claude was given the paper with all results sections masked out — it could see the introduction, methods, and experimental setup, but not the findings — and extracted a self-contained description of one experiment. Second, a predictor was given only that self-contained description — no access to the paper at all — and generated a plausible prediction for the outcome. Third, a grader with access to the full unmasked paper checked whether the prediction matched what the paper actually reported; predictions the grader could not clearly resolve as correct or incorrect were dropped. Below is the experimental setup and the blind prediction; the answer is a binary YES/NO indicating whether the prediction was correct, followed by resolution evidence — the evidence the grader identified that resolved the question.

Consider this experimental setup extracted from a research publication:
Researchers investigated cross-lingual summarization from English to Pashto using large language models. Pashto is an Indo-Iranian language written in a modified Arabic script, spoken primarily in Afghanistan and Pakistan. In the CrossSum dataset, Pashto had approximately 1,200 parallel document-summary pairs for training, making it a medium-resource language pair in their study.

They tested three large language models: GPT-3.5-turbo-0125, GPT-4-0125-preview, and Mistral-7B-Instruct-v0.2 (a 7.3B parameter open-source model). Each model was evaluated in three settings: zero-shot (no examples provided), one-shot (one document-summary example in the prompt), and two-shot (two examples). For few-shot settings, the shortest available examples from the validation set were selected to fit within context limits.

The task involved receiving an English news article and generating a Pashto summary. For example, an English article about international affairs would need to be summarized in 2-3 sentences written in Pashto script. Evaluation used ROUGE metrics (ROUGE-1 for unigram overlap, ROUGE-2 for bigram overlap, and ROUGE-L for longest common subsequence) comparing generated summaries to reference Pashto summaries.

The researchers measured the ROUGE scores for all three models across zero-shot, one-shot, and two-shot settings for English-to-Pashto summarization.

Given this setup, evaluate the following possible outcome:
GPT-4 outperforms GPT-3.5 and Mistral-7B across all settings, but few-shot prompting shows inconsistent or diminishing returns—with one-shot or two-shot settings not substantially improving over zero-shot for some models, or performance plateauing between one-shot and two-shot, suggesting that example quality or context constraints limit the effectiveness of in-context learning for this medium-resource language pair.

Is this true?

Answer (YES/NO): NO